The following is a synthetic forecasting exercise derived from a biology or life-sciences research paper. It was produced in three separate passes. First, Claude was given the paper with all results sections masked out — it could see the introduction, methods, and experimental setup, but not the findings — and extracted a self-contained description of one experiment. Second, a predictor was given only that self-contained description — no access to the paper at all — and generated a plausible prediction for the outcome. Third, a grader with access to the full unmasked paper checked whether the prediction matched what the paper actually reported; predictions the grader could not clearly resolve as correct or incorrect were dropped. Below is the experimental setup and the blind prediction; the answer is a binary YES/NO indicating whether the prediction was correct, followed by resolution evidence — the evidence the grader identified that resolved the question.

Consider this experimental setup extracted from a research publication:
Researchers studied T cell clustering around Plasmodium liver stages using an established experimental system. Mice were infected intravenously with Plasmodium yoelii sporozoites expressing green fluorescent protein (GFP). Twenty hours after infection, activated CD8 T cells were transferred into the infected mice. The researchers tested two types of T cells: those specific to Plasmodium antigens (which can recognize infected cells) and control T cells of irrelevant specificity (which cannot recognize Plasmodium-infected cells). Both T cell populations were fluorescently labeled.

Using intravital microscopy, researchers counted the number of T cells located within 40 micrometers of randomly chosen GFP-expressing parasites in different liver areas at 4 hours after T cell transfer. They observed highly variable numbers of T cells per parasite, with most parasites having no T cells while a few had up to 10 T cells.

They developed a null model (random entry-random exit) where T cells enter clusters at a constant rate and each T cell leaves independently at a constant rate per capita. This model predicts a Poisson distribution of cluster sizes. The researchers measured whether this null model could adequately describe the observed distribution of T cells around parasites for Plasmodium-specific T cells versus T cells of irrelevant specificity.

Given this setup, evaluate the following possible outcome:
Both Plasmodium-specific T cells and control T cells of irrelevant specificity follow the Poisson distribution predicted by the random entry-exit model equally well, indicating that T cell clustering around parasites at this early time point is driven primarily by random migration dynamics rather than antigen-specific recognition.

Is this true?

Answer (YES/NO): NO